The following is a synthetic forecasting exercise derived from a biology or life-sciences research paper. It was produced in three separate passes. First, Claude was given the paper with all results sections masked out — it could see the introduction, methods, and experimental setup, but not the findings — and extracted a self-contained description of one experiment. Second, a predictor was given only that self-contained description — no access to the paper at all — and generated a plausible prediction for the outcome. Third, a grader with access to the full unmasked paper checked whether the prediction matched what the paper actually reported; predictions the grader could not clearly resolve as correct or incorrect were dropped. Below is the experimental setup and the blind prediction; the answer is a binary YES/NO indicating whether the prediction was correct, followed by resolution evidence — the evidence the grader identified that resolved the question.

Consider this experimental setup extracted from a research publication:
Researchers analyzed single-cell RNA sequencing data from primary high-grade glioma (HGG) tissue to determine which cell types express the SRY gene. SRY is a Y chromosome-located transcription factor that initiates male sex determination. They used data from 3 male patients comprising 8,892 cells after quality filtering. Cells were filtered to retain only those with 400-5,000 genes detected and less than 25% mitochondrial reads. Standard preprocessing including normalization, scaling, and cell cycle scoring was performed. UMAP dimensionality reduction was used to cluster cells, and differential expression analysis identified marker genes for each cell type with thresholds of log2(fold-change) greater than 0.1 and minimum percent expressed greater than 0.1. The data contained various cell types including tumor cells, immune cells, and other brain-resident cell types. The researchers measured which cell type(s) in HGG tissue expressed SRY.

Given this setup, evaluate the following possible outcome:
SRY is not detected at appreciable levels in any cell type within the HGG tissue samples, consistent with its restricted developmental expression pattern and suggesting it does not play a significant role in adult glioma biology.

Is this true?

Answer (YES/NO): NO